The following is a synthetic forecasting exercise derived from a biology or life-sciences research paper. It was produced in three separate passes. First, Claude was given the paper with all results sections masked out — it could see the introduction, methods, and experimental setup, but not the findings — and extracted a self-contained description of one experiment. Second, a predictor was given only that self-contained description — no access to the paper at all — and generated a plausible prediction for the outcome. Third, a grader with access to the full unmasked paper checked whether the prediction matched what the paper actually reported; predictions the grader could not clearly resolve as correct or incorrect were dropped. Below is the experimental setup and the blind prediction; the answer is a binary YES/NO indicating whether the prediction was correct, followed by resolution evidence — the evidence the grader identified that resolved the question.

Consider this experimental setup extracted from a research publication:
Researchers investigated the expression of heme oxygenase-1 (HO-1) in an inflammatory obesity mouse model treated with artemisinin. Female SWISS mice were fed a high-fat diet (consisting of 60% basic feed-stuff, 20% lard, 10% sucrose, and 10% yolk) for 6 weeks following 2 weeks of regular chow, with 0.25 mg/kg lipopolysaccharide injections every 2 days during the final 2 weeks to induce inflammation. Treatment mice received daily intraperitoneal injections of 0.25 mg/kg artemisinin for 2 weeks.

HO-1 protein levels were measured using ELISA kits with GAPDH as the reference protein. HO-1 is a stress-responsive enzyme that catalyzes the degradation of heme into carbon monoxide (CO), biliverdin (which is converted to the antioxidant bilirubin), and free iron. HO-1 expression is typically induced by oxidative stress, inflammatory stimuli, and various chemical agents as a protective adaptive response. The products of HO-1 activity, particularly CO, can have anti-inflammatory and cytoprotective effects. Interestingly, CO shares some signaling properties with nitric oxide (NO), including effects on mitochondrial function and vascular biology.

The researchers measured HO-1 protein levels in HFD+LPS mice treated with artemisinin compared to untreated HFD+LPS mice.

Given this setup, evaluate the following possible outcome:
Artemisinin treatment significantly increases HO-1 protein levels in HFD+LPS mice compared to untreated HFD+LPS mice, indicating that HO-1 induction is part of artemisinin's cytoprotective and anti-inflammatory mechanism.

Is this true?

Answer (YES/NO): NO